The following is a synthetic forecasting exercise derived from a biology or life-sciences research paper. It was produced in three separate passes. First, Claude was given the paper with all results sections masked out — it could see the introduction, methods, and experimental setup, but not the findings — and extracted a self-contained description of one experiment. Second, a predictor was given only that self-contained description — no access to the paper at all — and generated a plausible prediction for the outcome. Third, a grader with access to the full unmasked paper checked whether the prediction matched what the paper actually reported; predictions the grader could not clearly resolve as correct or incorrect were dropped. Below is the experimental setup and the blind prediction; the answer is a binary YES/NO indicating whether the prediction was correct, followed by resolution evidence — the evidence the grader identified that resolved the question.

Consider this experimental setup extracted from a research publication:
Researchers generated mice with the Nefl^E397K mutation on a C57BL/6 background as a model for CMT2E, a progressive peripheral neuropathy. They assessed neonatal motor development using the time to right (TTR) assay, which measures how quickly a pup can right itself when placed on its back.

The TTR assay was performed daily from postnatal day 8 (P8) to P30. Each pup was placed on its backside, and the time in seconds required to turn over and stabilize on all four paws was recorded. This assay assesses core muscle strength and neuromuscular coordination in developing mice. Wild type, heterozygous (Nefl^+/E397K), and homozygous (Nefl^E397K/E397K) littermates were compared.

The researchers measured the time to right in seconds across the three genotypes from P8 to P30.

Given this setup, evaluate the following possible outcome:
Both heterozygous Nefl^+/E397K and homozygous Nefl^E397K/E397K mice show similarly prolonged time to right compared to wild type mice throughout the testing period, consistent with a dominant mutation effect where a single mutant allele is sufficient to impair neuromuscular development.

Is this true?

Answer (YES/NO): NO